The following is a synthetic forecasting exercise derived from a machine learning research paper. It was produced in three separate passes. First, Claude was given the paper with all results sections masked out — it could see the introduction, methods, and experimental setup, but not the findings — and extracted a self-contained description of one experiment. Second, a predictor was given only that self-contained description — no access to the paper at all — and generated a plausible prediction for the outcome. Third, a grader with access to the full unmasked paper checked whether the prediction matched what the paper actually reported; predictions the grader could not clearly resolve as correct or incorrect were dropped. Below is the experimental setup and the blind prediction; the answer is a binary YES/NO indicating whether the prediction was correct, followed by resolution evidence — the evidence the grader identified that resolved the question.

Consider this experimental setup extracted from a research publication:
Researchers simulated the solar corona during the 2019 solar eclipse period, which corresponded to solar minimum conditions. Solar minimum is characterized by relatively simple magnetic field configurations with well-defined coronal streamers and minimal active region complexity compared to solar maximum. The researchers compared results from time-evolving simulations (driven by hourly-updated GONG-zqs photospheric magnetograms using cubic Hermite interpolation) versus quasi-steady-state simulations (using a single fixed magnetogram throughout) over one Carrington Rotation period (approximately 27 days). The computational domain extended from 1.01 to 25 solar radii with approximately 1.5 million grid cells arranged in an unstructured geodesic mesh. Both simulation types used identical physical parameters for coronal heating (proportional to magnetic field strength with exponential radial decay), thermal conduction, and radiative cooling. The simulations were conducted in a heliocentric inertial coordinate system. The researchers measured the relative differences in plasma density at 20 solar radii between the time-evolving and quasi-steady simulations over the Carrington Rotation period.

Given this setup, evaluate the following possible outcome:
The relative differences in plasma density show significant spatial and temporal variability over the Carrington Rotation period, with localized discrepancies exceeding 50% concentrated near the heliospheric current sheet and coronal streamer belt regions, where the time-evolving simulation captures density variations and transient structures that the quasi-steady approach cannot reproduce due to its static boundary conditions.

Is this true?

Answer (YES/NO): NO